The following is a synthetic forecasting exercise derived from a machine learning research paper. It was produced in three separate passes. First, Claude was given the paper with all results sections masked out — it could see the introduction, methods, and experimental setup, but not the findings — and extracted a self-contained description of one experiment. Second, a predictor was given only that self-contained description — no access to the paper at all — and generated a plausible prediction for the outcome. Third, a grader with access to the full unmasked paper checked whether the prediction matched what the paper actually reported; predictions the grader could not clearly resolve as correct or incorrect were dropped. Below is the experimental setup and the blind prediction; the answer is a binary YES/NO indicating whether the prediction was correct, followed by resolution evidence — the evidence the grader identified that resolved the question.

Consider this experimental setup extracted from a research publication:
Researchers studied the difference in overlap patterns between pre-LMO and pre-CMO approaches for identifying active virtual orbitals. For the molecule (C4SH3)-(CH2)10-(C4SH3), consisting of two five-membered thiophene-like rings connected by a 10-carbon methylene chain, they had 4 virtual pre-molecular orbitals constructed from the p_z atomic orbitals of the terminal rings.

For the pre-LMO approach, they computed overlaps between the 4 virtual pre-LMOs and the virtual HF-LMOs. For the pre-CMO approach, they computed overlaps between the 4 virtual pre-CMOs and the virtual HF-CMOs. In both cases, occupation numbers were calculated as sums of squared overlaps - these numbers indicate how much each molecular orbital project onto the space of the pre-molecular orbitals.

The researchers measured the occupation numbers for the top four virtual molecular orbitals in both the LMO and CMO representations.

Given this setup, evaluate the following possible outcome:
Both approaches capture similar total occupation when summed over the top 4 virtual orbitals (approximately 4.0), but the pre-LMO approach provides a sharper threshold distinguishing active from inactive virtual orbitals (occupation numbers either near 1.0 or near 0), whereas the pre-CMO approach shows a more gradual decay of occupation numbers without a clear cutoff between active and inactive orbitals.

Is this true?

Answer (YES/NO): NO